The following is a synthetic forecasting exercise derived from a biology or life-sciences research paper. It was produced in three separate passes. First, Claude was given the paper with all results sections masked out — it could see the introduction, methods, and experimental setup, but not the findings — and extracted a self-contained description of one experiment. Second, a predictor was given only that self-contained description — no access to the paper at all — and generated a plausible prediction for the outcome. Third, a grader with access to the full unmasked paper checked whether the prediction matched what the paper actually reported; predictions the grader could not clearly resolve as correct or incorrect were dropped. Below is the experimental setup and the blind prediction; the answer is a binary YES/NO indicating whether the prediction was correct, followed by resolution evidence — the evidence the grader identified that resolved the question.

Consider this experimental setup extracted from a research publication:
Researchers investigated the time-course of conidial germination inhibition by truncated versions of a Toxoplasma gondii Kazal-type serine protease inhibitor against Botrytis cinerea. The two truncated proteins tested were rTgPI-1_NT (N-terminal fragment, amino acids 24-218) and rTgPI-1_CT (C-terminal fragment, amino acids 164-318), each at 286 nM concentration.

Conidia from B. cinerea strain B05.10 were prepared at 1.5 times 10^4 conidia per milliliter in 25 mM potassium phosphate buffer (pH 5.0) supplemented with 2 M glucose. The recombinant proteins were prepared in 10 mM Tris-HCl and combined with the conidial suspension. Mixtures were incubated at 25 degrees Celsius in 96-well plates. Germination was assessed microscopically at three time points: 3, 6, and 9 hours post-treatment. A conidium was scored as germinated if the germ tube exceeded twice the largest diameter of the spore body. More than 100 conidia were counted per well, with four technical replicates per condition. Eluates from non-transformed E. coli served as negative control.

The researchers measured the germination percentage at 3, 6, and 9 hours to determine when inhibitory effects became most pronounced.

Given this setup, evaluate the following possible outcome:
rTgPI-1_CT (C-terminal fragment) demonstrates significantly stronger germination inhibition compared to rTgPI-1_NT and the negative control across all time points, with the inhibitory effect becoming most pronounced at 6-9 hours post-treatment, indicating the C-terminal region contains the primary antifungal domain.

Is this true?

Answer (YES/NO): NO